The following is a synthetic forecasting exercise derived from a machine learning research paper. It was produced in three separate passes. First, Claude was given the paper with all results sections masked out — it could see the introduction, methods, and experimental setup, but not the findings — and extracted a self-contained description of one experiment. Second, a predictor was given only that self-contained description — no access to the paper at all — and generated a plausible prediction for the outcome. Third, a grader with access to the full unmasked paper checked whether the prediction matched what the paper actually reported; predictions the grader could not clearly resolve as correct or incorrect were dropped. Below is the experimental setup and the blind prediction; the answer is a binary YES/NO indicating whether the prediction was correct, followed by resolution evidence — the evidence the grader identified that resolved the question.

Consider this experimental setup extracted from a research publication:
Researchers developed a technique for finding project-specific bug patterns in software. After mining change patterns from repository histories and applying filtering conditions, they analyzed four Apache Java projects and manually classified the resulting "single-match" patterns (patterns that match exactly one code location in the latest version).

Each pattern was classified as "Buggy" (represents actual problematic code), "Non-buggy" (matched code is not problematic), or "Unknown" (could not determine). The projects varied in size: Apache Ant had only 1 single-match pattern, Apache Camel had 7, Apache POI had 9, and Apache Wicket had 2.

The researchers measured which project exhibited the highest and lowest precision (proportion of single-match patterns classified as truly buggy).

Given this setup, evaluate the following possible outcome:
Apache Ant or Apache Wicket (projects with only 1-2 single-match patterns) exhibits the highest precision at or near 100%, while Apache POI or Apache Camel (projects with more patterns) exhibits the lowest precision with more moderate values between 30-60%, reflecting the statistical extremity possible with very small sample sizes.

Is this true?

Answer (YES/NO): NO